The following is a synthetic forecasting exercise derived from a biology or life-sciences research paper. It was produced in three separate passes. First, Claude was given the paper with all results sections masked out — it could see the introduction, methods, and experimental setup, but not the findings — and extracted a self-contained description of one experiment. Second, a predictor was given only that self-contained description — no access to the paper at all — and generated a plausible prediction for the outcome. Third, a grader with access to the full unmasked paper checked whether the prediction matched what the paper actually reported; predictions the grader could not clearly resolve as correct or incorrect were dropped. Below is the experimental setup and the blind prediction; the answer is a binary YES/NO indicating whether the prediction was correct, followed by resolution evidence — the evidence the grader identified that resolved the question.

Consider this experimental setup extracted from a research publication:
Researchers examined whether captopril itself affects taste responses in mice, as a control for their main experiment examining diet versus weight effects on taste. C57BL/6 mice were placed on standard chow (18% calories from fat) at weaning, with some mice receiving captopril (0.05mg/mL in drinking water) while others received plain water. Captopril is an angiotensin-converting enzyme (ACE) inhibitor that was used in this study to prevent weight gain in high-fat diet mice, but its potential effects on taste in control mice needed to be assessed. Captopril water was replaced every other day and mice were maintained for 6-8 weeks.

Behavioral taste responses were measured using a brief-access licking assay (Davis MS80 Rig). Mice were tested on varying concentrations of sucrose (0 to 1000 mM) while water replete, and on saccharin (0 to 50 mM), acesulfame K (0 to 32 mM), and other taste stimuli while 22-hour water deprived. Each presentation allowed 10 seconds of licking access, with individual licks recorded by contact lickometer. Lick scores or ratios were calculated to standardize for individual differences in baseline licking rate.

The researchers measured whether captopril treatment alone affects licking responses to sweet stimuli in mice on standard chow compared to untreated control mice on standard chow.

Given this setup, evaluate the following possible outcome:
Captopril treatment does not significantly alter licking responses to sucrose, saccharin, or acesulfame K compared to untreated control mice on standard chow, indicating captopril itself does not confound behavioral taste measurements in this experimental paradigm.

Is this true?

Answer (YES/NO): YES